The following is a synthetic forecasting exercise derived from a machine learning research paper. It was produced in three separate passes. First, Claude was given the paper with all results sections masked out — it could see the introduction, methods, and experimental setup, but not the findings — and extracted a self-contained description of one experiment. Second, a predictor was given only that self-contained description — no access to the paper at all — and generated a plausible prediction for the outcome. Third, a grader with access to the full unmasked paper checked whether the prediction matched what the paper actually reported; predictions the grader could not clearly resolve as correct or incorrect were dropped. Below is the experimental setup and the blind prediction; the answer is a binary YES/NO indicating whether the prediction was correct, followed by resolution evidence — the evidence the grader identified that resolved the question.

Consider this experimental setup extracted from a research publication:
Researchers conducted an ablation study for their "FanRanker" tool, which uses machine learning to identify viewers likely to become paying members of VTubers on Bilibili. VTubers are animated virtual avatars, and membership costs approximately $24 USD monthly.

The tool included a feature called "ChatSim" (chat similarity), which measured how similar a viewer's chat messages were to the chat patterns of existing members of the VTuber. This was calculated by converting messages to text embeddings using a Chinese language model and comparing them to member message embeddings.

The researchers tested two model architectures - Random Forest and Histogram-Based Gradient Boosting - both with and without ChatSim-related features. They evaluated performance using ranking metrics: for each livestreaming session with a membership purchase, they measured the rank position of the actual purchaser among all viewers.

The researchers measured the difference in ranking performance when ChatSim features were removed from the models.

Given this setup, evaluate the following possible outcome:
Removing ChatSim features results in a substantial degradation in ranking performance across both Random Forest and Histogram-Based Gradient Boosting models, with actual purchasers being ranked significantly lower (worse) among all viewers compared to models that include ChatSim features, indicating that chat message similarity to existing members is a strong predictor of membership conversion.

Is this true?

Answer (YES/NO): YES